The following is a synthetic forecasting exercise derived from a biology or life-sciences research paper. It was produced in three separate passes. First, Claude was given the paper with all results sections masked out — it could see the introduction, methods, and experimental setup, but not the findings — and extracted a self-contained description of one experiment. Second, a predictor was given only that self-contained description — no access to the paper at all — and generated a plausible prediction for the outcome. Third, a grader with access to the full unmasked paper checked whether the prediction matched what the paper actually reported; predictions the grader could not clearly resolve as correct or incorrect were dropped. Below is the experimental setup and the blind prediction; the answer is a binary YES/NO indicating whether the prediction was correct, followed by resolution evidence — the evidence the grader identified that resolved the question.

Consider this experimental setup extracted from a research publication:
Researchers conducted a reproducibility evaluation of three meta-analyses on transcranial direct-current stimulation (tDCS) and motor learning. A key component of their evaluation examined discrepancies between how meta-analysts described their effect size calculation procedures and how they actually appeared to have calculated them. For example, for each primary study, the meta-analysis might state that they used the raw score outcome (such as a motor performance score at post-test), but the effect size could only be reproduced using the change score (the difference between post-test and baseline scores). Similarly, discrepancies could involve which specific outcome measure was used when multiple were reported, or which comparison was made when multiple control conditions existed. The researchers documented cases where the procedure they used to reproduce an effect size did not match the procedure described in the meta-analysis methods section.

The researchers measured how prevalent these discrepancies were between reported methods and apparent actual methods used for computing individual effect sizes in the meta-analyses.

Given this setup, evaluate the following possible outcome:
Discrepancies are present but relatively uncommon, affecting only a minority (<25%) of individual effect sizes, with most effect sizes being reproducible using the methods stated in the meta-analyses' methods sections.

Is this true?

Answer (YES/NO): NO